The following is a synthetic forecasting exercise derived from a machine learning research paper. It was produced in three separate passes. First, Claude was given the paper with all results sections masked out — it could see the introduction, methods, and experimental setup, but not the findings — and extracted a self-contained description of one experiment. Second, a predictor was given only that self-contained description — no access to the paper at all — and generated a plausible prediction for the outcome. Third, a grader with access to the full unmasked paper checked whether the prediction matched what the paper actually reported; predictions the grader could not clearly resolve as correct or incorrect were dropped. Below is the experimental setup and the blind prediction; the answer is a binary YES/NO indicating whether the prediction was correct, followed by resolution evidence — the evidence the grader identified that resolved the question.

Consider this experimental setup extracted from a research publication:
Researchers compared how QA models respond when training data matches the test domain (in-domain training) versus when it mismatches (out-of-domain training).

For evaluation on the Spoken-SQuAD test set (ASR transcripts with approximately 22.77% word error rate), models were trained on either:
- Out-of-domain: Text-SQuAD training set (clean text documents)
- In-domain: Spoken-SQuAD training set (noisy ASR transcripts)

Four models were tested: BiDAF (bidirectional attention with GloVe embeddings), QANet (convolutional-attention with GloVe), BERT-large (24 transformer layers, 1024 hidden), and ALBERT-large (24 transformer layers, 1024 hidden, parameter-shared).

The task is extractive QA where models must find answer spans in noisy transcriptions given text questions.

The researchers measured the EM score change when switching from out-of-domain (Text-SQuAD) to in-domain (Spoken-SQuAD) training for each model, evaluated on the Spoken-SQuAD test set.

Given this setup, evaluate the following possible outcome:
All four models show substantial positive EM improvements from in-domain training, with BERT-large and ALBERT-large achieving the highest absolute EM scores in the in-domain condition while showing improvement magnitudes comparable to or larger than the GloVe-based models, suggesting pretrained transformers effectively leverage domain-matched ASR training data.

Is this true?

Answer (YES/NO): NO